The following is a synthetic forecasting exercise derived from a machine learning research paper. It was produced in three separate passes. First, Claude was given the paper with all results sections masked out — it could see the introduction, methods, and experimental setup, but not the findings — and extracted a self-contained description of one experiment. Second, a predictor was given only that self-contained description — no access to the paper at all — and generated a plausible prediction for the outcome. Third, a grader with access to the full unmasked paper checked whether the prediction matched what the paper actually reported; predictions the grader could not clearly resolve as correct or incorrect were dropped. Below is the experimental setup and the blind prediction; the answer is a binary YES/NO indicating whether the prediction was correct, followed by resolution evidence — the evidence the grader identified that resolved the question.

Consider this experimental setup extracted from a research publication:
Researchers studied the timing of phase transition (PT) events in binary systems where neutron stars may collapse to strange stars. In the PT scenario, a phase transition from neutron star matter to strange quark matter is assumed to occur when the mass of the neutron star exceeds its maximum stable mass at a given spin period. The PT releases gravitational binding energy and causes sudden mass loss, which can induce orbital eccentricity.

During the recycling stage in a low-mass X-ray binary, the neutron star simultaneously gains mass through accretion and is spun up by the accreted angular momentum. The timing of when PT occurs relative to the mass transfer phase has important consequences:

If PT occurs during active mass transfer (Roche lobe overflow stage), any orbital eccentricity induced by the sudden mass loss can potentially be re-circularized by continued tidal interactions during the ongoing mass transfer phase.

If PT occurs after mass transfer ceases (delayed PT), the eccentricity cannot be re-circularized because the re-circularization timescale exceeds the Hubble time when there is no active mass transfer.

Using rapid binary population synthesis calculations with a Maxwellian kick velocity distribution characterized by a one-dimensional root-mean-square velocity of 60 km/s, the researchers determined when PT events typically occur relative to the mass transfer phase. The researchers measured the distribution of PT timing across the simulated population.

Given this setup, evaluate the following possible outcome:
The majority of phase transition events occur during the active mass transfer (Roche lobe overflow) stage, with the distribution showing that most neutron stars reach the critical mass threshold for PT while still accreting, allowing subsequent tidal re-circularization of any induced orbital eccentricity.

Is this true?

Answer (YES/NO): YES